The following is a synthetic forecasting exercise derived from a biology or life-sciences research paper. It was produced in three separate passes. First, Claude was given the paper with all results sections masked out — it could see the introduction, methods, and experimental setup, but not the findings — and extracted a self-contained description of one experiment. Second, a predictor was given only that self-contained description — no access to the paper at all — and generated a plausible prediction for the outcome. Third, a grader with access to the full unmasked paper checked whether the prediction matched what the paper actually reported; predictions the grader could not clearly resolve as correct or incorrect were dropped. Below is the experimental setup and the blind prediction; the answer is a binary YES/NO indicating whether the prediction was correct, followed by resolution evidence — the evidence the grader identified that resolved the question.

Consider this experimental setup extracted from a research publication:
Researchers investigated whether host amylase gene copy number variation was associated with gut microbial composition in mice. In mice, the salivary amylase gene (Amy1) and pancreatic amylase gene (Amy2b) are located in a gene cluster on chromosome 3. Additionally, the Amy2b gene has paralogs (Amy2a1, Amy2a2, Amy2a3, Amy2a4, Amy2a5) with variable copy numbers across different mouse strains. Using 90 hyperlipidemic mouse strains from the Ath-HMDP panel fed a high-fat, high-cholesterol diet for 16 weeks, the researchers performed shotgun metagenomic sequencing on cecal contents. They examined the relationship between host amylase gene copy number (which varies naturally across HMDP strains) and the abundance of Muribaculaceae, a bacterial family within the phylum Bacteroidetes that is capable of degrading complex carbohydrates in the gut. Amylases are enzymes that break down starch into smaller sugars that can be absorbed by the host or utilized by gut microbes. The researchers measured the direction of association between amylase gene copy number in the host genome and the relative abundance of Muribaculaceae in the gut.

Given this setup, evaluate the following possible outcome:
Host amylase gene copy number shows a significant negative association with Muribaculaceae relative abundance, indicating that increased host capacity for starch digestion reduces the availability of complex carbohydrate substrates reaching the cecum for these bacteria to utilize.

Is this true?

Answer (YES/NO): YES